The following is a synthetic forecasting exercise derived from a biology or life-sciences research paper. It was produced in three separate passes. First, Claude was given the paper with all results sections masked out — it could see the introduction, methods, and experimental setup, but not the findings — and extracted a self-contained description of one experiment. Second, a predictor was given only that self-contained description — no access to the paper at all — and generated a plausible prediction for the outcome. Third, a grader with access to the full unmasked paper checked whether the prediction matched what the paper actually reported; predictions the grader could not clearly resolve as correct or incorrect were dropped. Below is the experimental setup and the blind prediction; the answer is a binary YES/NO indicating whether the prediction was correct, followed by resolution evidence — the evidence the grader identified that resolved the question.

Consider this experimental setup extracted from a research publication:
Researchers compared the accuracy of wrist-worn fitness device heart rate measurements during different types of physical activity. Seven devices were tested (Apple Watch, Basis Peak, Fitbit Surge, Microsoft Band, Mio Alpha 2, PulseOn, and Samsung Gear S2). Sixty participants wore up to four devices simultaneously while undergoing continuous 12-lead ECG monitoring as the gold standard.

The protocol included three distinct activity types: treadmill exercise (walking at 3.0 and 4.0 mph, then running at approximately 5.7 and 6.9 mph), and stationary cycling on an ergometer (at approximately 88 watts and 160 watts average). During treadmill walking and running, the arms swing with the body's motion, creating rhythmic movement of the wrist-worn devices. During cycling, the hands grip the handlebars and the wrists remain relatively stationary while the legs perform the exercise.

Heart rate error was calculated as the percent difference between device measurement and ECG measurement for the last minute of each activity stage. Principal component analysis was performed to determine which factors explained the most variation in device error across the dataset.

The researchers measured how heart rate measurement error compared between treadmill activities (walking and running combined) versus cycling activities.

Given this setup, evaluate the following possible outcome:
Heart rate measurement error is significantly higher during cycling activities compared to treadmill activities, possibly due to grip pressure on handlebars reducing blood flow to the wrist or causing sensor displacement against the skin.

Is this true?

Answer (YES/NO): NO